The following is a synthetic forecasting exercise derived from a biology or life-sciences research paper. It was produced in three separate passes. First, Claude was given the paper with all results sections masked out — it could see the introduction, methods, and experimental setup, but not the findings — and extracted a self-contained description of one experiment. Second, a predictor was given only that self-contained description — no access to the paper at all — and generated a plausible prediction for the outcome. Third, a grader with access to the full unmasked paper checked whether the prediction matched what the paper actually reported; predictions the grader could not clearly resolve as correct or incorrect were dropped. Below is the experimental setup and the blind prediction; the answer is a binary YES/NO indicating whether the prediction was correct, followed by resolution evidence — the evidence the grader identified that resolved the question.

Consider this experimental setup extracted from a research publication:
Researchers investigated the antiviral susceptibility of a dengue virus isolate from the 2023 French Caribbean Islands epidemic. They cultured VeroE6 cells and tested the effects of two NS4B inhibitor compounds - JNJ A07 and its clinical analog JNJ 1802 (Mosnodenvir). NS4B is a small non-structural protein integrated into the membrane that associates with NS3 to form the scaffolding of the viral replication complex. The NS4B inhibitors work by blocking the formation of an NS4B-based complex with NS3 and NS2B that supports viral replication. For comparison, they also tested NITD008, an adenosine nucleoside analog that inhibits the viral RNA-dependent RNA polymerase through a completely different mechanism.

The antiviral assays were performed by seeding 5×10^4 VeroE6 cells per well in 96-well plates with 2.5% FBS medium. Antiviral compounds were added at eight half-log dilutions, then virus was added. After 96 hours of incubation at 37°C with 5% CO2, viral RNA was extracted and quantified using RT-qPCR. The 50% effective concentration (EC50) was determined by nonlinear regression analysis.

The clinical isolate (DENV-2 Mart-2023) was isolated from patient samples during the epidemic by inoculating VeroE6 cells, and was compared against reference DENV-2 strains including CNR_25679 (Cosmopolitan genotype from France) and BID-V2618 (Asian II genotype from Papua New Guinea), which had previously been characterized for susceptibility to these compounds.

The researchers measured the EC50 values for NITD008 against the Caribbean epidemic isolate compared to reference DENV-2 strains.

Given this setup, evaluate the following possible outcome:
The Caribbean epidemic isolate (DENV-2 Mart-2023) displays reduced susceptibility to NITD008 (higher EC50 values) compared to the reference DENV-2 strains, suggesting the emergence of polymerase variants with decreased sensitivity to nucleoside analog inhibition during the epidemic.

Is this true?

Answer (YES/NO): NO